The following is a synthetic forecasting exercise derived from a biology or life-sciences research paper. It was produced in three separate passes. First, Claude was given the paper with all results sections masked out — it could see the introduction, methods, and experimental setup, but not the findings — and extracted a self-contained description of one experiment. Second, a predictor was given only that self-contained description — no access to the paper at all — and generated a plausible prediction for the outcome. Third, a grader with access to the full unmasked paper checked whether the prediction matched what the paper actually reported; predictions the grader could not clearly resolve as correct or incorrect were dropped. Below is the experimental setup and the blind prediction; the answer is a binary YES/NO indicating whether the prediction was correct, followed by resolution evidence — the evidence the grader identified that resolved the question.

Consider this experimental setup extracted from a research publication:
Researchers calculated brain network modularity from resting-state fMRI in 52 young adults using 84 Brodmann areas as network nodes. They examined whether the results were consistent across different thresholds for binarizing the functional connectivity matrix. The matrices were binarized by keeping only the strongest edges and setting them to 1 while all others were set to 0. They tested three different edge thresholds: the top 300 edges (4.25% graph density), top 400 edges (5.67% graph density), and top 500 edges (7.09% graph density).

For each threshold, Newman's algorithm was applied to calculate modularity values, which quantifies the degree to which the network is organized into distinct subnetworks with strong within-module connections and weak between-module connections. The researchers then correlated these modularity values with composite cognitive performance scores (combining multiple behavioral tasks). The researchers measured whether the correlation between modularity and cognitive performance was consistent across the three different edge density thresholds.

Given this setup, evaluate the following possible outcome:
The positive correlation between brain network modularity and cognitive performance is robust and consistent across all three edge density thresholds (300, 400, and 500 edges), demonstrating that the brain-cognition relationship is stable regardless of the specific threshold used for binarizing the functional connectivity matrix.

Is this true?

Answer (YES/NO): NO